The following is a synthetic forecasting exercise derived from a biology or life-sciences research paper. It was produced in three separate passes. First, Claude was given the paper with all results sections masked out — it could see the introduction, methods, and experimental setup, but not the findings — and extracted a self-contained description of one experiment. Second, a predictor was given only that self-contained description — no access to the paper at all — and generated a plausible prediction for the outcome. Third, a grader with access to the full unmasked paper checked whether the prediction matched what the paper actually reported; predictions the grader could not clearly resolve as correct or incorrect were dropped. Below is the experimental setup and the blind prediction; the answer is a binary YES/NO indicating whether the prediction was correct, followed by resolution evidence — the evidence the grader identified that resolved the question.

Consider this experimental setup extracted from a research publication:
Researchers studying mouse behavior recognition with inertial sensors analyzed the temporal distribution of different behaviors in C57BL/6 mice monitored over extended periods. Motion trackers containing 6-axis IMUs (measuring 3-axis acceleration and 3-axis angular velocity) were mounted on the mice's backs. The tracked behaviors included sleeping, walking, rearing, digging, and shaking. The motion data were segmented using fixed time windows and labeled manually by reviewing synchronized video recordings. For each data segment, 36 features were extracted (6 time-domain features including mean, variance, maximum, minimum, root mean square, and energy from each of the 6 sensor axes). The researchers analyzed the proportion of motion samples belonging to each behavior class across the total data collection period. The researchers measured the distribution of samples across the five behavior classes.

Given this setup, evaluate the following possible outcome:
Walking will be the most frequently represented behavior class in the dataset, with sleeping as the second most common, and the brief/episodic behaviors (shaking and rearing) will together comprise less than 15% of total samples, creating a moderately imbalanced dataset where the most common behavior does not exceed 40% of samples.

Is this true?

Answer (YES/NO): NO